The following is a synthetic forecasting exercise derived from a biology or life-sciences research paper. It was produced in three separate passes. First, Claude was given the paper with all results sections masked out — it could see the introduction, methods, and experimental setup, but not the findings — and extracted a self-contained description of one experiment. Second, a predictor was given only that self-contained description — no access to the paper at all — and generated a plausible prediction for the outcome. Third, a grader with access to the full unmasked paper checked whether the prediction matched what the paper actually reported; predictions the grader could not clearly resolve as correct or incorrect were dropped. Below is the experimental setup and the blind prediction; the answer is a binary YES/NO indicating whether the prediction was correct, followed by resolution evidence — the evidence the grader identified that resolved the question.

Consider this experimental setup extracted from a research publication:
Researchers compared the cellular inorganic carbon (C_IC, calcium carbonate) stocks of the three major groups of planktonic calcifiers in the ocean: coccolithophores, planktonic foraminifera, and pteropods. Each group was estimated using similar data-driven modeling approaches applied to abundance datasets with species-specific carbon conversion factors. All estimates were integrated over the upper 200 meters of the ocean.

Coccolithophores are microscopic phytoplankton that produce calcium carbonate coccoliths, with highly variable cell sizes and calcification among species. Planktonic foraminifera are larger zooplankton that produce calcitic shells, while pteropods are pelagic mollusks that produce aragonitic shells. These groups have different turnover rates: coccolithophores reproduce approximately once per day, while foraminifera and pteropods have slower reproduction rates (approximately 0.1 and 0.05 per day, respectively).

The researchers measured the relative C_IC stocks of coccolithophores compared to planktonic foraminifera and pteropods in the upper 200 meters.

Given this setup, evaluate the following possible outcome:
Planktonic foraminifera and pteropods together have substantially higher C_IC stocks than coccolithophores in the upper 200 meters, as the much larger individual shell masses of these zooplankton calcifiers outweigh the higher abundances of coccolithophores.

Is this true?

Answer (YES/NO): NO